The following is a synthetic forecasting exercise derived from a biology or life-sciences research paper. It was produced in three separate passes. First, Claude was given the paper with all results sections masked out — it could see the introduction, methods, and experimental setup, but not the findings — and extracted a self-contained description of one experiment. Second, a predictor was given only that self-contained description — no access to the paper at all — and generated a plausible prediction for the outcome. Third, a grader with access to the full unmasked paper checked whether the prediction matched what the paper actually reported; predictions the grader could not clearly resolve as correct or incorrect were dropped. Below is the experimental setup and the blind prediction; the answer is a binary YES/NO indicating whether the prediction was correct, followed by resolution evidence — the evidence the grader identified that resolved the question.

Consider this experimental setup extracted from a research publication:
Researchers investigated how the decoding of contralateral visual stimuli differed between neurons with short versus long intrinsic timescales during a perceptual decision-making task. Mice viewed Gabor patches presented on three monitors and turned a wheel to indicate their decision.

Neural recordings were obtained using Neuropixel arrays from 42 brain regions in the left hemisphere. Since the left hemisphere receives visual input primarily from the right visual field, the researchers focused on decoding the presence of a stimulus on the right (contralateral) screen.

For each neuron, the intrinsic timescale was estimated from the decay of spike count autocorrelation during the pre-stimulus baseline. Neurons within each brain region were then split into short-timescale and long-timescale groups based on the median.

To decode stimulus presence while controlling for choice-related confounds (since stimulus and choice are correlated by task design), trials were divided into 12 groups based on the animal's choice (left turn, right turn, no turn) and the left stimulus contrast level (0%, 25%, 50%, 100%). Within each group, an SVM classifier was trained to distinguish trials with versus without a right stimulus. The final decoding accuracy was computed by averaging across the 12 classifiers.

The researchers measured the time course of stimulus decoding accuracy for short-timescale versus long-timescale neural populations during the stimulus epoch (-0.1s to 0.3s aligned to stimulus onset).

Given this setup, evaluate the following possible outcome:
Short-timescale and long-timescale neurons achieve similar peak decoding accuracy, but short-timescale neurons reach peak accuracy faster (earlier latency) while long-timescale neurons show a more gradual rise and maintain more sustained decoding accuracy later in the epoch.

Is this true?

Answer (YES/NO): NO